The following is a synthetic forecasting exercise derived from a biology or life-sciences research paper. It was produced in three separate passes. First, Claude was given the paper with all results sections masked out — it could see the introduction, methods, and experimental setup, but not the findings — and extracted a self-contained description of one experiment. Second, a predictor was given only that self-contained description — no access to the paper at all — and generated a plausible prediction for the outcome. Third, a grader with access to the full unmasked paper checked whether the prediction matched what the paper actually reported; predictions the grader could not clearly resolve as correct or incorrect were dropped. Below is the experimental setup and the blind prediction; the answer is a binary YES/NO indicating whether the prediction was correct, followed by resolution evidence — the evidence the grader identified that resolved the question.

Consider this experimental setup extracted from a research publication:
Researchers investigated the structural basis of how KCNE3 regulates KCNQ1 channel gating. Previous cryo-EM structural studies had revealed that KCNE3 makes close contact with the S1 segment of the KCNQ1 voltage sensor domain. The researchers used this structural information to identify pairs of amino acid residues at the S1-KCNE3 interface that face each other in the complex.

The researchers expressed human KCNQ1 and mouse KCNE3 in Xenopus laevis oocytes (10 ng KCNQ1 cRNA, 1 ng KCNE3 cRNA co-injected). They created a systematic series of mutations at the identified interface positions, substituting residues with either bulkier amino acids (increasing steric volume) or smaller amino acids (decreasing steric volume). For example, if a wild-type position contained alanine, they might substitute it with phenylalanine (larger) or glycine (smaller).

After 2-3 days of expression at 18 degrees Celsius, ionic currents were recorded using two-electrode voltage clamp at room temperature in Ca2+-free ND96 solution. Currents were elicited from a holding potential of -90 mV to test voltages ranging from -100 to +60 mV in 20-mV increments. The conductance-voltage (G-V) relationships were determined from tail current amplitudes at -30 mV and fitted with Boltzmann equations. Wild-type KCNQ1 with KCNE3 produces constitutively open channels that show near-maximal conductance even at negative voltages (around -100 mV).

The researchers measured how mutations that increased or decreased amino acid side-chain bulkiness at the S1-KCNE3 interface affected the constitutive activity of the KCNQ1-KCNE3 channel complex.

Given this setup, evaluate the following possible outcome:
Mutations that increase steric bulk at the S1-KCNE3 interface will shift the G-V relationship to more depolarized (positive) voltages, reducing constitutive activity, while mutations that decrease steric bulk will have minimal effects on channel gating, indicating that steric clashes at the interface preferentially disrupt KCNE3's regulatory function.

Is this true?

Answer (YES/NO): NO